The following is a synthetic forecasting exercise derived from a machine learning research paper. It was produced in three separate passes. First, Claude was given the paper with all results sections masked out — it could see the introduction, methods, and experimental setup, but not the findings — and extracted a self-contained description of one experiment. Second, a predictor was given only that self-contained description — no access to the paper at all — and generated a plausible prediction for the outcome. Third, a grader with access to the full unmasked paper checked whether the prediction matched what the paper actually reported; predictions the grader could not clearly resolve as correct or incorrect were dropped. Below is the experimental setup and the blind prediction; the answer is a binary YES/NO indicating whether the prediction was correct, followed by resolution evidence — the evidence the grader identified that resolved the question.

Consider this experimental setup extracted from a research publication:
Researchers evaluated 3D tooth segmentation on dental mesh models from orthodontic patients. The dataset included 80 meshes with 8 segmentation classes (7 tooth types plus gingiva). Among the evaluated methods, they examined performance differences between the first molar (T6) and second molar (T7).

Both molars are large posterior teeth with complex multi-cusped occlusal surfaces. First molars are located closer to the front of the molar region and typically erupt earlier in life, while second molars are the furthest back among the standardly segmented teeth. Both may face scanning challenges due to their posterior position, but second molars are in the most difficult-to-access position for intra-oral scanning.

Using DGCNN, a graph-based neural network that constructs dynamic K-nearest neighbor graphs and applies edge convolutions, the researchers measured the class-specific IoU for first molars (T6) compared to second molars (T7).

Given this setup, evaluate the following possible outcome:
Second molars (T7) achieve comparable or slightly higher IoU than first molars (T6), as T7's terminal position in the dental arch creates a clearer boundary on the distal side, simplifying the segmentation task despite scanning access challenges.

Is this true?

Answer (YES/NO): YES